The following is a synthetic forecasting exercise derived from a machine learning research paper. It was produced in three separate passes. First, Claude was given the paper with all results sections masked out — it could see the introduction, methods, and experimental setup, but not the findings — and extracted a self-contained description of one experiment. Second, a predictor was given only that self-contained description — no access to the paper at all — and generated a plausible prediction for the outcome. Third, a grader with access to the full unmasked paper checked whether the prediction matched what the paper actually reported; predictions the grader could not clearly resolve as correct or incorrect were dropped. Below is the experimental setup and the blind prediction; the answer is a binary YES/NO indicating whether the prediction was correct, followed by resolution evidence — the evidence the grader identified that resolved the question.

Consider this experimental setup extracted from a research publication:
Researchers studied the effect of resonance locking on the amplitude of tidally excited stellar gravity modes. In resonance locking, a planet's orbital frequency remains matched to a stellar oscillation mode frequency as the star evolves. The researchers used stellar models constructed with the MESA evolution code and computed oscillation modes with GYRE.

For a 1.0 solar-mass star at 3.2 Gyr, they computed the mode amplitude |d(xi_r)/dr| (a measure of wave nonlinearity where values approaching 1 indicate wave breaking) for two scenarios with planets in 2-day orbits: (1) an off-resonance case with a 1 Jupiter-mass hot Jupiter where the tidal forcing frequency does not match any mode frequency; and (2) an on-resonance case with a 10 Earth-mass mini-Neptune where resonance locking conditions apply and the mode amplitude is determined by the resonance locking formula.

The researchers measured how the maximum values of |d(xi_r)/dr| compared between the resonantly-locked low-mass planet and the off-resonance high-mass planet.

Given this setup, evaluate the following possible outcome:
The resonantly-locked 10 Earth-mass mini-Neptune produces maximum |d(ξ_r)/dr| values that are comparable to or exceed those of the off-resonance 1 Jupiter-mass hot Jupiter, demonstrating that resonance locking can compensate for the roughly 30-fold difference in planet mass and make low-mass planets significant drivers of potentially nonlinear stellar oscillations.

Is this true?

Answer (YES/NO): YES